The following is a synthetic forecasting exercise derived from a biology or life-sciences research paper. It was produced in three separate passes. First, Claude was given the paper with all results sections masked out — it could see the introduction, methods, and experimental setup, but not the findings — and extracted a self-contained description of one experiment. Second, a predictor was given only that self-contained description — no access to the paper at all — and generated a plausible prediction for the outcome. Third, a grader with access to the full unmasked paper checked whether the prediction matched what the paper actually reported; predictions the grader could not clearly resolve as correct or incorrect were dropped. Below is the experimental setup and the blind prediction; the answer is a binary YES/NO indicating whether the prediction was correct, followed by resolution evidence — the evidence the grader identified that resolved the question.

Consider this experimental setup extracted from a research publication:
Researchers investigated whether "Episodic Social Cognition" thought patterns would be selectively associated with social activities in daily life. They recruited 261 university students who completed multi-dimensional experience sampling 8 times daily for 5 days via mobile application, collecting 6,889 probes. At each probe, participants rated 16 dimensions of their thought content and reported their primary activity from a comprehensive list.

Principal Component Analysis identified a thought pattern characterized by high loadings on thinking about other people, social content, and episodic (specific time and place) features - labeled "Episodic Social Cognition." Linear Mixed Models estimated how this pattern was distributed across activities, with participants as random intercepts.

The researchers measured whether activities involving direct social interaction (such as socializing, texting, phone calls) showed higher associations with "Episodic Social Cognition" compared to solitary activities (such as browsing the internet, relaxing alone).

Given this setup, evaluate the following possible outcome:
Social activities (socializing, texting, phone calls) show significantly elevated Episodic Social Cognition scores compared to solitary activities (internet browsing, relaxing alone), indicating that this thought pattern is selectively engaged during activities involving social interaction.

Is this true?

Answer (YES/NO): YES